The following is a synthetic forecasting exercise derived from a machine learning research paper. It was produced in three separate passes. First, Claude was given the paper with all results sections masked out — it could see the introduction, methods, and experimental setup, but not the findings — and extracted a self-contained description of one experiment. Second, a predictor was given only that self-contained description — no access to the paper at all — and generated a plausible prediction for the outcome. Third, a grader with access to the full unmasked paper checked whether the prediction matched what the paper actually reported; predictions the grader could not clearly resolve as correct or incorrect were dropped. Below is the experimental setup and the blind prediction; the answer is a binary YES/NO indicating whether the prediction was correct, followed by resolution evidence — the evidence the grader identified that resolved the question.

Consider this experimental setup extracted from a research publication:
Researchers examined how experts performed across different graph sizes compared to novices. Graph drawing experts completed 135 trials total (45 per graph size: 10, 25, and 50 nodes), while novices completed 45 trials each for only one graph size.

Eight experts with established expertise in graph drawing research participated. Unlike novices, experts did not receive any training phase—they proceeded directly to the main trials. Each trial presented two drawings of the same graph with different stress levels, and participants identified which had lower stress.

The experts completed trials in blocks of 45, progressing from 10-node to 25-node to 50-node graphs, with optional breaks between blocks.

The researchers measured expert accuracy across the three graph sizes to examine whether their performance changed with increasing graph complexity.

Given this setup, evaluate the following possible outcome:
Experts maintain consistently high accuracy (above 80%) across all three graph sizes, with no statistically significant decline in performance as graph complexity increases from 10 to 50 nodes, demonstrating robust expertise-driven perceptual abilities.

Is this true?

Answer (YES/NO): NO